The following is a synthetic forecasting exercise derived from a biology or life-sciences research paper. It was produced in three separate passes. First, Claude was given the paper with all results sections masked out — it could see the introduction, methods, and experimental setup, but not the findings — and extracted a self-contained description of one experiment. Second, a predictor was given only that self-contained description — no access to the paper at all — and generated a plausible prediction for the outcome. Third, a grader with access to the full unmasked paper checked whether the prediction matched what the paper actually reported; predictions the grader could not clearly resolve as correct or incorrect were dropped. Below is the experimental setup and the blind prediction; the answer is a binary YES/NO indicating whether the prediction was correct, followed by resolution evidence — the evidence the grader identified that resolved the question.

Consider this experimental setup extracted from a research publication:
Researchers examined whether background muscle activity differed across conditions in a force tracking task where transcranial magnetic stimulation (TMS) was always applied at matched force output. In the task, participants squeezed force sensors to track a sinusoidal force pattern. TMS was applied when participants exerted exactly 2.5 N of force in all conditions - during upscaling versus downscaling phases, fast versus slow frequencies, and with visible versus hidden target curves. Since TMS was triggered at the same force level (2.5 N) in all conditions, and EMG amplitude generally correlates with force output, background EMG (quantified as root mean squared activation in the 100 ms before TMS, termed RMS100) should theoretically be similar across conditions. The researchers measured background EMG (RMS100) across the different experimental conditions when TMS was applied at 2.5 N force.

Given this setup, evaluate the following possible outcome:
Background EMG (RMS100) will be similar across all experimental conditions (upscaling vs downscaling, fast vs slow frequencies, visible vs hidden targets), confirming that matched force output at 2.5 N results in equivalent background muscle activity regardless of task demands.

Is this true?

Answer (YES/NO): NO